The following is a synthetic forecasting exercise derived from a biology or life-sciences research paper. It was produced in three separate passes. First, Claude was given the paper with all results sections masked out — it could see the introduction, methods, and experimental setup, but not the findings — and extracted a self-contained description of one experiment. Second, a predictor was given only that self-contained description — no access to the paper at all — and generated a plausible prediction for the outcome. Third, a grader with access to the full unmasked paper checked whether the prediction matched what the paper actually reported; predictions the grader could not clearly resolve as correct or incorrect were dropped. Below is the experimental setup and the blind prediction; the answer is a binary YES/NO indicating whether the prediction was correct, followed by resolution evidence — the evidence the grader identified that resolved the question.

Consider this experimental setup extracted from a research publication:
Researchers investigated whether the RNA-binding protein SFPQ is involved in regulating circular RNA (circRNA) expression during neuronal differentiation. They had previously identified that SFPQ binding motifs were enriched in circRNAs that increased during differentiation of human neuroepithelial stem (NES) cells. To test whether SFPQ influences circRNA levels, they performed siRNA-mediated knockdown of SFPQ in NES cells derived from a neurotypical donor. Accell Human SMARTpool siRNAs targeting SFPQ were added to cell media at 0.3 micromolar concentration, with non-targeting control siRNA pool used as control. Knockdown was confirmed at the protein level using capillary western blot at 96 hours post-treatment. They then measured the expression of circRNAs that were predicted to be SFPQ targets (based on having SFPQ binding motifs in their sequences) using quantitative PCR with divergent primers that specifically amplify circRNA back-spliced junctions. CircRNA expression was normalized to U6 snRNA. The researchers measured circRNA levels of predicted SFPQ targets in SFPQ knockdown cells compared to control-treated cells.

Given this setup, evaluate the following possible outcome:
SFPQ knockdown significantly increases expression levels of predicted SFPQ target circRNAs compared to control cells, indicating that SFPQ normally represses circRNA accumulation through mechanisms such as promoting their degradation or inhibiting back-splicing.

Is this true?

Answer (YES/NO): NO